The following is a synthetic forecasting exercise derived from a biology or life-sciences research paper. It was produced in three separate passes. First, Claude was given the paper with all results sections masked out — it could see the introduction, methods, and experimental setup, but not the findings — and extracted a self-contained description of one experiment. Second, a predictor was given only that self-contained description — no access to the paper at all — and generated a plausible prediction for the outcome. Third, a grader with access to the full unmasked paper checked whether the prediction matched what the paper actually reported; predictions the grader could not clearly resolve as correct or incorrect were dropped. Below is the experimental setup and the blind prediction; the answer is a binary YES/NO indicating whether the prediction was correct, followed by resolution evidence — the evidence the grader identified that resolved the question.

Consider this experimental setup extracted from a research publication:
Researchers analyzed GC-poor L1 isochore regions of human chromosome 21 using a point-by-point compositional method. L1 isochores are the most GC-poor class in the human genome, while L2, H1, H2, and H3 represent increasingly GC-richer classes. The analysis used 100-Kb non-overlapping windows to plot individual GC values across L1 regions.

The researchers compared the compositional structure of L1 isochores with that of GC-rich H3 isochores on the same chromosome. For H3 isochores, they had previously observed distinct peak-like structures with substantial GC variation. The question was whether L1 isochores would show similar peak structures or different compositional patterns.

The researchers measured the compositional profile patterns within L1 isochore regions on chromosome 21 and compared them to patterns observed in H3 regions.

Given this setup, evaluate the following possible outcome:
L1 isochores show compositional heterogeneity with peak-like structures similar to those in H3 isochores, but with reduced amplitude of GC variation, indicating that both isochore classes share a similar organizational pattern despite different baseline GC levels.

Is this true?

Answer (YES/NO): NO